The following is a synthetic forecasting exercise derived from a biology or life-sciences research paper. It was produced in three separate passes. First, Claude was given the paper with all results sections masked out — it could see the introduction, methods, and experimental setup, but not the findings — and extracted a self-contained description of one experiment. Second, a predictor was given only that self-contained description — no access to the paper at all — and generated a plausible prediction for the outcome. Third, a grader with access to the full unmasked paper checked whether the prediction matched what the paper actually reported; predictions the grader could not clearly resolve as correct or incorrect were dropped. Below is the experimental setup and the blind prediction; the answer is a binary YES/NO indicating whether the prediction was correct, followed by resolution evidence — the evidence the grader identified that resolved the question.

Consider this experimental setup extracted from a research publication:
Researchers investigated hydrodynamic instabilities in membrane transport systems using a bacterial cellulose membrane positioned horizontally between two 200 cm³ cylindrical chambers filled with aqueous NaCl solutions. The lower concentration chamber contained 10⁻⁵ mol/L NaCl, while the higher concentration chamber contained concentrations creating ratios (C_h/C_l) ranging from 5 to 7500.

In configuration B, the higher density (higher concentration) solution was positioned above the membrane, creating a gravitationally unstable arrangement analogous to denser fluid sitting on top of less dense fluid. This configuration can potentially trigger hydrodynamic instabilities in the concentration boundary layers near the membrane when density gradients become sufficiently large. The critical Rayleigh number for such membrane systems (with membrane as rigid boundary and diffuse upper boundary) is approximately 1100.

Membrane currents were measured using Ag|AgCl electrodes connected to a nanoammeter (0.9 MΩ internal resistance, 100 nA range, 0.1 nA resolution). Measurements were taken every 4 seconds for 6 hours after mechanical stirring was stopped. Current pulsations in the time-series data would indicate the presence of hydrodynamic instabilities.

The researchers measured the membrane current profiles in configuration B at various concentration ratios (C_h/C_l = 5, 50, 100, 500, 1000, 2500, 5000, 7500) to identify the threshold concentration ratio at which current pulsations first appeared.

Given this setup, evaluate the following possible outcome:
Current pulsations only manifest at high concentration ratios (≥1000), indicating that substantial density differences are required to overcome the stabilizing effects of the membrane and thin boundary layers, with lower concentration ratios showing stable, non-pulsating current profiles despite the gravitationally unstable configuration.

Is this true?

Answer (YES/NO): NO